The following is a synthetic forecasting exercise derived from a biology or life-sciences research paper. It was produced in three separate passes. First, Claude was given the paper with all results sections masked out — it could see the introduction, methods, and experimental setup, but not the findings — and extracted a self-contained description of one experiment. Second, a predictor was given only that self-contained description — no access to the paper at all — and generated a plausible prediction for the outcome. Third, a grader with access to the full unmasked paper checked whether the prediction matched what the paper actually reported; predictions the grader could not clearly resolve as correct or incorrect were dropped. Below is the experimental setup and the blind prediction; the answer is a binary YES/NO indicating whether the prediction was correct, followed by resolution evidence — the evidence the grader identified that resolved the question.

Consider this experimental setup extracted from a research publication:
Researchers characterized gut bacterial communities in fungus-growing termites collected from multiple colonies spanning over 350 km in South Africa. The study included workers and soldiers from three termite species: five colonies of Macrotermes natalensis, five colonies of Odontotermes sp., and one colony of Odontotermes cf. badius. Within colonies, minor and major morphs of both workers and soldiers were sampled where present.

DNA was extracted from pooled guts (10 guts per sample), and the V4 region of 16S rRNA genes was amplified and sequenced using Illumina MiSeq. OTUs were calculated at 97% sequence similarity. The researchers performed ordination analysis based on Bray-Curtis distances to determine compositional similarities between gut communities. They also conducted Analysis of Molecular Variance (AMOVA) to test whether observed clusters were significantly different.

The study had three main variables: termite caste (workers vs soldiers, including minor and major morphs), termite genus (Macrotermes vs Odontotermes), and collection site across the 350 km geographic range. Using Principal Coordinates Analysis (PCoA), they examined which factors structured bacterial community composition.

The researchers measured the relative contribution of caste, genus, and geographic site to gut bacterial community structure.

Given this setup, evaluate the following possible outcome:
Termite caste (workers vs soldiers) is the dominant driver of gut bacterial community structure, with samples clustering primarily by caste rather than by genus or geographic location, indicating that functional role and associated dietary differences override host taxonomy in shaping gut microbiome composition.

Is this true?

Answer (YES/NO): NO